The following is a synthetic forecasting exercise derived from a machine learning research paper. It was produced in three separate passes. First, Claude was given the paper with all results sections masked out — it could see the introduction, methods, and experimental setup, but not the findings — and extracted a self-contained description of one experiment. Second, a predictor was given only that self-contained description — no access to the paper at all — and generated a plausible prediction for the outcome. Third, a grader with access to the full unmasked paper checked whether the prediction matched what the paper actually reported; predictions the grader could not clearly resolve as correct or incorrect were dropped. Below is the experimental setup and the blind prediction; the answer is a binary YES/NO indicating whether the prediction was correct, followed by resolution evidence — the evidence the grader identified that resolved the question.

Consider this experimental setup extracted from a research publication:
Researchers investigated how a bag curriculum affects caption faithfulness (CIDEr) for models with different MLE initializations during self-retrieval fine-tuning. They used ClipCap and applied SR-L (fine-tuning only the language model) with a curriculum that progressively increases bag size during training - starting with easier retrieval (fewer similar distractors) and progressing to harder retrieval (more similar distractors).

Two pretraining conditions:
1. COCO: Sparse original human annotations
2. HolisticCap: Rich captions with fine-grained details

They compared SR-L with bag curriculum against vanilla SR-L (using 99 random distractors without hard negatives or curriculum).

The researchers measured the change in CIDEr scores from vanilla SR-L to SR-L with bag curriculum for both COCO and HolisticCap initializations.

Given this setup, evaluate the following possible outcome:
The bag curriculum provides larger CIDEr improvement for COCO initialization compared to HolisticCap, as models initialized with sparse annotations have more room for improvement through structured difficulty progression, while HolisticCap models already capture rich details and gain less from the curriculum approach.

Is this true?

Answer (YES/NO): NO